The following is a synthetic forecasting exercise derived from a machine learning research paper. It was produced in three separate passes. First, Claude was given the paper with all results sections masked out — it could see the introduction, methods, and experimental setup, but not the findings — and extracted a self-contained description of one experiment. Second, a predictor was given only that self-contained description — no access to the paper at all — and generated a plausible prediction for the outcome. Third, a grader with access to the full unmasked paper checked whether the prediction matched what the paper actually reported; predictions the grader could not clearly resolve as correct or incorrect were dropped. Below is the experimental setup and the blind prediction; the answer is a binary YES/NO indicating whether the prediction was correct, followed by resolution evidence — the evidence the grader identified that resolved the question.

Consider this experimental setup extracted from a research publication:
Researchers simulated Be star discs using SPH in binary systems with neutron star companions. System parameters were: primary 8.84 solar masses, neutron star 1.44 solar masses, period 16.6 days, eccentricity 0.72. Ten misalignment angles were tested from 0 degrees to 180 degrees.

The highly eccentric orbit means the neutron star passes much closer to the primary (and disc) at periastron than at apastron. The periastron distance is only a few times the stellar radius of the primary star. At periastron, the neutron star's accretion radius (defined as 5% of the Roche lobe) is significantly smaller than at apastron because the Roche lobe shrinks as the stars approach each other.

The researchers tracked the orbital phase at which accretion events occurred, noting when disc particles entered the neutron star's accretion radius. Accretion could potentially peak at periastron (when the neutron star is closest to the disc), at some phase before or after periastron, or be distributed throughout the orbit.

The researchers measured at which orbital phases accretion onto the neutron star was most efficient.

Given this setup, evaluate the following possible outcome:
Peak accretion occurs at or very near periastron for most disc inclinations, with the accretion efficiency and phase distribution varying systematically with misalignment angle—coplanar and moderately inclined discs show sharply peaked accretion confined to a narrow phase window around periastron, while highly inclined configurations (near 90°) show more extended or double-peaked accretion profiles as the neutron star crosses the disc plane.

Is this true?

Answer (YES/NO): NO